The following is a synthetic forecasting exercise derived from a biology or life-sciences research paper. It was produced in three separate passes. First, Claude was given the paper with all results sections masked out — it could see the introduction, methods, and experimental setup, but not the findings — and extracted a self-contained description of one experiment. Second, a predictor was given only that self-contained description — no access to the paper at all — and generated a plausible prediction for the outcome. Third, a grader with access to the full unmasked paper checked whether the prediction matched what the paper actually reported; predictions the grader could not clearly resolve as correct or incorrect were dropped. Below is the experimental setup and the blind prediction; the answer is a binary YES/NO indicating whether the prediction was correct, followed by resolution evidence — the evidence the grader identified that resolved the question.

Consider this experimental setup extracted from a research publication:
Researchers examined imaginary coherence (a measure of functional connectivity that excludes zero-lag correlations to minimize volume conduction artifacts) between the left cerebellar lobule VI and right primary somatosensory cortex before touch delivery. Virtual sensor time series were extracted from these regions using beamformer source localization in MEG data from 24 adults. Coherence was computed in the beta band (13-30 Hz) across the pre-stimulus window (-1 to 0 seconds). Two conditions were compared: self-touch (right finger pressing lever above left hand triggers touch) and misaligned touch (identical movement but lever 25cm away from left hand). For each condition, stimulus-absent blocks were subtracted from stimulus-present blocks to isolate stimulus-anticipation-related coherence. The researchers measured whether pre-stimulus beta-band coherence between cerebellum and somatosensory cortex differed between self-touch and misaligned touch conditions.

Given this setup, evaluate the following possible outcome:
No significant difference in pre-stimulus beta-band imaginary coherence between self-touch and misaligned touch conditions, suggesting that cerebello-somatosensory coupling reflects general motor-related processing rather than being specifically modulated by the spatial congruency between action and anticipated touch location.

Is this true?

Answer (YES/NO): NO